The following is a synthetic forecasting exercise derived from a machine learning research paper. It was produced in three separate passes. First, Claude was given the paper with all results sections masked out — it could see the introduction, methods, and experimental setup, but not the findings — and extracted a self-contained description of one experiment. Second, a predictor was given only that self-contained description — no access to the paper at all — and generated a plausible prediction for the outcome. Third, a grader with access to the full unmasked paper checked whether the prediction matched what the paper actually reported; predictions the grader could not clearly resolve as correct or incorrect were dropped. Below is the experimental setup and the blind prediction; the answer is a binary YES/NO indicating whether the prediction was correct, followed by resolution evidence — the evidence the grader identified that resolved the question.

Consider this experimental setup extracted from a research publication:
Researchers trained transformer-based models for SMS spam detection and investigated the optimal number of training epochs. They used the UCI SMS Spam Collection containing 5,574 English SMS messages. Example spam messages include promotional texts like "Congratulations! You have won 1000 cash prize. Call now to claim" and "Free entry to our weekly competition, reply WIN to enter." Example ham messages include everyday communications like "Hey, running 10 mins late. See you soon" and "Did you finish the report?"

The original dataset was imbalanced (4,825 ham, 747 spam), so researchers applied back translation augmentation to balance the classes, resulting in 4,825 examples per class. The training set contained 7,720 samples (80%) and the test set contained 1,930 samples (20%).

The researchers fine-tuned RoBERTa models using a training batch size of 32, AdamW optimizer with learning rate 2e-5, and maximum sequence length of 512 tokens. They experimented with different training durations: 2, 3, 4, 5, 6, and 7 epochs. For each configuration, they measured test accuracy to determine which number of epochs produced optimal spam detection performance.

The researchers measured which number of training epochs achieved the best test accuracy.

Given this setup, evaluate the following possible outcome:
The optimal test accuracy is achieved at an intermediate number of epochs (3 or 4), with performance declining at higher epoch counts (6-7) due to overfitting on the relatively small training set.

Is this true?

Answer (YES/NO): NO